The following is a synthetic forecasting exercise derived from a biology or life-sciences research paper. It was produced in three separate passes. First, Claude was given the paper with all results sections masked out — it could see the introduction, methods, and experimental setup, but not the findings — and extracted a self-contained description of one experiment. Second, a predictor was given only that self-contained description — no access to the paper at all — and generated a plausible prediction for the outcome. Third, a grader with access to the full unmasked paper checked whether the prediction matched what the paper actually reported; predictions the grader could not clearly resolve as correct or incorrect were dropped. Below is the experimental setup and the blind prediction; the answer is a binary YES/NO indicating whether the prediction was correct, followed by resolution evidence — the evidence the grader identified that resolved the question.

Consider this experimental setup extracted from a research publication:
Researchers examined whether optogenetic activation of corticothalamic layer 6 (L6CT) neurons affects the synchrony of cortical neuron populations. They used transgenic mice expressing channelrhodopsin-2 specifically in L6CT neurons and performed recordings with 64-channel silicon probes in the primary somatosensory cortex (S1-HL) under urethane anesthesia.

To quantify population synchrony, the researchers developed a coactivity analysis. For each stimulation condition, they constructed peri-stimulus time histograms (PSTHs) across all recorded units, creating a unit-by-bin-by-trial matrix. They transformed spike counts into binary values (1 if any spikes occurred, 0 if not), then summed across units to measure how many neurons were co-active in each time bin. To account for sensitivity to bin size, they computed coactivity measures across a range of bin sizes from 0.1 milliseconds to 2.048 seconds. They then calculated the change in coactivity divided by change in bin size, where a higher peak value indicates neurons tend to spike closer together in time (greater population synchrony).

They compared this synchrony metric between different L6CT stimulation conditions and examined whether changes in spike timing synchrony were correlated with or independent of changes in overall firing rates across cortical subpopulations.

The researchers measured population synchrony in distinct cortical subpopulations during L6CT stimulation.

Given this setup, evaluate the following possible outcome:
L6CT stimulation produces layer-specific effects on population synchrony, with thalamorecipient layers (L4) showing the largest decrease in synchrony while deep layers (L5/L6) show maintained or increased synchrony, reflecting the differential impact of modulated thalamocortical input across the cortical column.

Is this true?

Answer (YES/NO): NO